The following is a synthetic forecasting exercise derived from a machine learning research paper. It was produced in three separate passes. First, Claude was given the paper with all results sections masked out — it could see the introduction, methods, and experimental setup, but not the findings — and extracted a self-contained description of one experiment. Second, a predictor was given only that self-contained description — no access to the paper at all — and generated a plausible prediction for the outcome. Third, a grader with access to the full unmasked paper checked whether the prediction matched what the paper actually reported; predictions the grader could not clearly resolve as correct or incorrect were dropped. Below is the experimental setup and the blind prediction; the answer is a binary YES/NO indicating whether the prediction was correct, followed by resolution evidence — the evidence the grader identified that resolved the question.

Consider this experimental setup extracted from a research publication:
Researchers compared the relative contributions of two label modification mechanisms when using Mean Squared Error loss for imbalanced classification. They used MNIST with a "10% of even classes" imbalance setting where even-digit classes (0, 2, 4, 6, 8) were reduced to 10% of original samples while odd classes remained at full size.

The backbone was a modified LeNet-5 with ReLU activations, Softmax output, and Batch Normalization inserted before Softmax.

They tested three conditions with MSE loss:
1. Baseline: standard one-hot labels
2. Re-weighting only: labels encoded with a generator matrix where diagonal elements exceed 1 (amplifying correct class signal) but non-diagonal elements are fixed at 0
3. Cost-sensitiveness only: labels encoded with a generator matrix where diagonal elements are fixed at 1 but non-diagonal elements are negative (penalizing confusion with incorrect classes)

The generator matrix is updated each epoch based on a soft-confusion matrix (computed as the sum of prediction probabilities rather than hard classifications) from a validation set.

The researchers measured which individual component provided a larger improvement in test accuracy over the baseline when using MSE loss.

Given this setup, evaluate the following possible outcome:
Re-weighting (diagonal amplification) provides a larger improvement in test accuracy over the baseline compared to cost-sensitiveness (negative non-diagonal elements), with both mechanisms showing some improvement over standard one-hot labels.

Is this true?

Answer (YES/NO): YES